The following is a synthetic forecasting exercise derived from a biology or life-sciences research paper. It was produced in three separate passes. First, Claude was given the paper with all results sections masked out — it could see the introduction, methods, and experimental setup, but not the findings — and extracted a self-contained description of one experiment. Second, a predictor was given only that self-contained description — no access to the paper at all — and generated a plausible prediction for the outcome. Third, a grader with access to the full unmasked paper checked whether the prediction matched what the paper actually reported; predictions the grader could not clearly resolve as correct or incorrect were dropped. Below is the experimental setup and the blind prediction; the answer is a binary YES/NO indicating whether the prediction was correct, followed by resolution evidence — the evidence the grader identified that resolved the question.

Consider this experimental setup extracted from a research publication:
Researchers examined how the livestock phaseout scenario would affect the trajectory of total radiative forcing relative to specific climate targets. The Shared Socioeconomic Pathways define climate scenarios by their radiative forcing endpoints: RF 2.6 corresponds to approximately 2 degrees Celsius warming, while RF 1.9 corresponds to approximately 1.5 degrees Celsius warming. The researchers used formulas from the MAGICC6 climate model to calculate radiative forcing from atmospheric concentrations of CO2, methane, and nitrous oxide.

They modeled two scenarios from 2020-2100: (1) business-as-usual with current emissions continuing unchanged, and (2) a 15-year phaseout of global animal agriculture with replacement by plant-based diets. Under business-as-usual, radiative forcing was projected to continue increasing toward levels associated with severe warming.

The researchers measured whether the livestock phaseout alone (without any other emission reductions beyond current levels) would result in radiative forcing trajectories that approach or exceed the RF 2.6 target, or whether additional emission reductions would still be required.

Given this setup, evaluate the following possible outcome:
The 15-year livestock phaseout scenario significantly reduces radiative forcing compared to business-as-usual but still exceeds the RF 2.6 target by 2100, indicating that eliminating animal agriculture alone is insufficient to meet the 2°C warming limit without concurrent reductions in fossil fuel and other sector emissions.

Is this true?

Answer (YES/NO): YES